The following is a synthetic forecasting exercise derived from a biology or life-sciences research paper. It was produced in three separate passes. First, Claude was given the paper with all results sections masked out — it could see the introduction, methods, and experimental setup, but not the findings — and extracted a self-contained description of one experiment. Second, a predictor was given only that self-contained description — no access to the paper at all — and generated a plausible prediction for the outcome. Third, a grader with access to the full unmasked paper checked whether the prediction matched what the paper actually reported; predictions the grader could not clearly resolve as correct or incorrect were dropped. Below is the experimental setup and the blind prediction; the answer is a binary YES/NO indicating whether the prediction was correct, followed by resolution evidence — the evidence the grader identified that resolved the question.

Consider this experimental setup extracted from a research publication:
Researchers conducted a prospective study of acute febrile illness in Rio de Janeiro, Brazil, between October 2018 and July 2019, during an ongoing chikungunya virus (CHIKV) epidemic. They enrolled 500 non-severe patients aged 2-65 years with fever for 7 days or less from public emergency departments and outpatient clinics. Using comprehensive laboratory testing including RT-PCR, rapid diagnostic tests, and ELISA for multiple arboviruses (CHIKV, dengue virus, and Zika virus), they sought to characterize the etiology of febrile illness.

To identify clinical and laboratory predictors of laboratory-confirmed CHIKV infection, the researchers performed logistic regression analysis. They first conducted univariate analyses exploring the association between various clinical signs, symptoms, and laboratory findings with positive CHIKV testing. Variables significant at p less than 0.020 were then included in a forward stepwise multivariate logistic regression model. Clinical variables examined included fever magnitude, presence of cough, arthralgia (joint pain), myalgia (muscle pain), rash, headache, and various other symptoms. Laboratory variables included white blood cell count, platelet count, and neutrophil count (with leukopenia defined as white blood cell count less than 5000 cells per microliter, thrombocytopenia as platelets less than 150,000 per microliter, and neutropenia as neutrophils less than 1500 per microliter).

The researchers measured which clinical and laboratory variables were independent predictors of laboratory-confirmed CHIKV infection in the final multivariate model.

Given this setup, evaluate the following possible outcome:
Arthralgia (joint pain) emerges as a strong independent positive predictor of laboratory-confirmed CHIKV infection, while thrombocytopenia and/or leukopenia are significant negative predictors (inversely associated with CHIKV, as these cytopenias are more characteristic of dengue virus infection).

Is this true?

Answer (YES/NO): NO